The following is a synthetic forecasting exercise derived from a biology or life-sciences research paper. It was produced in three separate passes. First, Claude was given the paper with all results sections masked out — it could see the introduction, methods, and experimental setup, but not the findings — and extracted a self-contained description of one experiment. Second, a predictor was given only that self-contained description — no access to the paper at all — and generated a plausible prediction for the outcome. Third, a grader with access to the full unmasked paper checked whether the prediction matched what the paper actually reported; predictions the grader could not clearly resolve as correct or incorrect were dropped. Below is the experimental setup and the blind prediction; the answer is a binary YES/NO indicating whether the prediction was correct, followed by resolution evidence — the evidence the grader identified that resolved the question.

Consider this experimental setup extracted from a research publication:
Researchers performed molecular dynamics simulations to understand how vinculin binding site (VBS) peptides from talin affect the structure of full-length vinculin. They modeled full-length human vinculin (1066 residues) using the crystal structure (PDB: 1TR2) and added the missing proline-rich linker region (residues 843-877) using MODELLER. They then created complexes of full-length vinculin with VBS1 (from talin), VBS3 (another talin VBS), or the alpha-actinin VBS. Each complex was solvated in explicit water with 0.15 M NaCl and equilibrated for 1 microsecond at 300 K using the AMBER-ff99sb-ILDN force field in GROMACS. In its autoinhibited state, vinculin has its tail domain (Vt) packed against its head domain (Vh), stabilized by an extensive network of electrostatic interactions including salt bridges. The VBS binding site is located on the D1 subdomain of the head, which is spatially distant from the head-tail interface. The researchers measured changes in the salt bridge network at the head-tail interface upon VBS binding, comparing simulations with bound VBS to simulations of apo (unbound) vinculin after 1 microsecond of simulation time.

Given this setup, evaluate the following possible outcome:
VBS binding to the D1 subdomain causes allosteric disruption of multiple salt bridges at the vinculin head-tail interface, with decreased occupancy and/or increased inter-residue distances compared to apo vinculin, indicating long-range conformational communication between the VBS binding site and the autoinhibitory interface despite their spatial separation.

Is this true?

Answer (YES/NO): YES